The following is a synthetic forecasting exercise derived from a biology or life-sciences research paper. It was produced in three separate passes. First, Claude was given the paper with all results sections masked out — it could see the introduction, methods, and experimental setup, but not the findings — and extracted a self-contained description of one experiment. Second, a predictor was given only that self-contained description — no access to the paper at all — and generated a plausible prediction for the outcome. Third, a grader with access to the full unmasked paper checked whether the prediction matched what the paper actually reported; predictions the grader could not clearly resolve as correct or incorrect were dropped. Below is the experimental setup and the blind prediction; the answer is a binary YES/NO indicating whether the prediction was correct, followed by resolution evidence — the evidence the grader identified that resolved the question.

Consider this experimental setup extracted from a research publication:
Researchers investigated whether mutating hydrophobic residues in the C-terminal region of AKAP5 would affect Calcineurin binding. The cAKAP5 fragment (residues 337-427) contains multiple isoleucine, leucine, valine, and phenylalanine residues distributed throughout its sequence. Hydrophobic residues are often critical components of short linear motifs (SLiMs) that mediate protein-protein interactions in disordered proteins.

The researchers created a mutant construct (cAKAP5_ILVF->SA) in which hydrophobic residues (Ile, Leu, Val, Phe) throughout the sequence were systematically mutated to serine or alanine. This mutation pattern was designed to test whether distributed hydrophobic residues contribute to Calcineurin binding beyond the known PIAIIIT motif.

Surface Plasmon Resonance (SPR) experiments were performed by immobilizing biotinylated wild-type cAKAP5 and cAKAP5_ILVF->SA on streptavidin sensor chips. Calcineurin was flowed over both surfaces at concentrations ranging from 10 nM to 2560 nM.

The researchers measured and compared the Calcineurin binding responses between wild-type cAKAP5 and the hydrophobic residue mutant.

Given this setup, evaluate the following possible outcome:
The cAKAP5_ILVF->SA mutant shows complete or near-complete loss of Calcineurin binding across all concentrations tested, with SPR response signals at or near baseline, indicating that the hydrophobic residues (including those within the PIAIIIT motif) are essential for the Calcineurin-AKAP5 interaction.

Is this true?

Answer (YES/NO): NO